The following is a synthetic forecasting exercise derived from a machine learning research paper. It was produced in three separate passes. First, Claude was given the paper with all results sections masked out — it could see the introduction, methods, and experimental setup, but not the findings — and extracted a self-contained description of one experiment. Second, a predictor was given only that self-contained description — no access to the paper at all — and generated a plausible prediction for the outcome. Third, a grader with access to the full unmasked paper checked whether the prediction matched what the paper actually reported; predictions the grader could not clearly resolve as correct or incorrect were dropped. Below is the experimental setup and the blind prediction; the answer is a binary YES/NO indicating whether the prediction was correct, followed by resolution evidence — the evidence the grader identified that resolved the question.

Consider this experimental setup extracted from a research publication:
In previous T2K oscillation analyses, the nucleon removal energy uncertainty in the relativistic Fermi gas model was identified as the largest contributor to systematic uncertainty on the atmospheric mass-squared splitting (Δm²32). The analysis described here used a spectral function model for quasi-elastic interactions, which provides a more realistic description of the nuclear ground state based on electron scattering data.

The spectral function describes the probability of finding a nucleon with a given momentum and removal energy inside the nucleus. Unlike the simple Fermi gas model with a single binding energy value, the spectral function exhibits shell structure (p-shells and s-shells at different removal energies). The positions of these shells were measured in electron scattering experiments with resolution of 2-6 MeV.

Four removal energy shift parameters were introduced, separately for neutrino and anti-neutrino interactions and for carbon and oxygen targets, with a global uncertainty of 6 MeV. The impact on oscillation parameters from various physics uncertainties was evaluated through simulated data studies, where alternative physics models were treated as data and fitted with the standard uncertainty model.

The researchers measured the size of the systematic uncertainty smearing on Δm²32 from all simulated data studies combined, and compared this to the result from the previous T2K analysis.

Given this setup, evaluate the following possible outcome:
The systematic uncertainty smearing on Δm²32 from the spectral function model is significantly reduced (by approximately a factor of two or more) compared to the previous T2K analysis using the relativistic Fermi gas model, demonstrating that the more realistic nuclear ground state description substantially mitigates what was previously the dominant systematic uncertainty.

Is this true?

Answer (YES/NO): YES